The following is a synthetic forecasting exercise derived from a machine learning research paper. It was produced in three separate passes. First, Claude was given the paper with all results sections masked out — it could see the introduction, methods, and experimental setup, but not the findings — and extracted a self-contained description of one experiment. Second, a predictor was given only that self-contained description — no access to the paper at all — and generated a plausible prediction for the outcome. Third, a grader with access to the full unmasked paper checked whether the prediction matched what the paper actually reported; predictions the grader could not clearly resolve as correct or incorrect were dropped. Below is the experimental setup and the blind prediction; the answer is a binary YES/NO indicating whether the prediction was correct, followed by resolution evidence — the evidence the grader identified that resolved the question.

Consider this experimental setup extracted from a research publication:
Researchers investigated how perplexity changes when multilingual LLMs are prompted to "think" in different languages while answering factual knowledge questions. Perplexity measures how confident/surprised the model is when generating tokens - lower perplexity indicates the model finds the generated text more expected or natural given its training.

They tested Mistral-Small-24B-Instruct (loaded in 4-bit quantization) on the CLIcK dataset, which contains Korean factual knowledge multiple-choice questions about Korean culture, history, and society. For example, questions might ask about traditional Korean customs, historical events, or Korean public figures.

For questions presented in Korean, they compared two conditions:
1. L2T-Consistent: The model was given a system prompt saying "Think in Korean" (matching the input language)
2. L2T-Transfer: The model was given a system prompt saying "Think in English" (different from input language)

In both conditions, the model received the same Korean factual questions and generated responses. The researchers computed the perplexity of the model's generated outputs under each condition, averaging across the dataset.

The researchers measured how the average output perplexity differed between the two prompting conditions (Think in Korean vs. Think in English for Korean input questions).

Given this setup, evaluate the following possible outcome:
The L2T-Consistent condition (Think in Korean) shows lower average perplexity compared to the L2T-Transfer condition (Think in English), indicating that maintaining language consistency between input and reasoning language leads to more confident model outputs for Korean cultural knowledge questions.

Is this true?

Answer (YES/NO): YES